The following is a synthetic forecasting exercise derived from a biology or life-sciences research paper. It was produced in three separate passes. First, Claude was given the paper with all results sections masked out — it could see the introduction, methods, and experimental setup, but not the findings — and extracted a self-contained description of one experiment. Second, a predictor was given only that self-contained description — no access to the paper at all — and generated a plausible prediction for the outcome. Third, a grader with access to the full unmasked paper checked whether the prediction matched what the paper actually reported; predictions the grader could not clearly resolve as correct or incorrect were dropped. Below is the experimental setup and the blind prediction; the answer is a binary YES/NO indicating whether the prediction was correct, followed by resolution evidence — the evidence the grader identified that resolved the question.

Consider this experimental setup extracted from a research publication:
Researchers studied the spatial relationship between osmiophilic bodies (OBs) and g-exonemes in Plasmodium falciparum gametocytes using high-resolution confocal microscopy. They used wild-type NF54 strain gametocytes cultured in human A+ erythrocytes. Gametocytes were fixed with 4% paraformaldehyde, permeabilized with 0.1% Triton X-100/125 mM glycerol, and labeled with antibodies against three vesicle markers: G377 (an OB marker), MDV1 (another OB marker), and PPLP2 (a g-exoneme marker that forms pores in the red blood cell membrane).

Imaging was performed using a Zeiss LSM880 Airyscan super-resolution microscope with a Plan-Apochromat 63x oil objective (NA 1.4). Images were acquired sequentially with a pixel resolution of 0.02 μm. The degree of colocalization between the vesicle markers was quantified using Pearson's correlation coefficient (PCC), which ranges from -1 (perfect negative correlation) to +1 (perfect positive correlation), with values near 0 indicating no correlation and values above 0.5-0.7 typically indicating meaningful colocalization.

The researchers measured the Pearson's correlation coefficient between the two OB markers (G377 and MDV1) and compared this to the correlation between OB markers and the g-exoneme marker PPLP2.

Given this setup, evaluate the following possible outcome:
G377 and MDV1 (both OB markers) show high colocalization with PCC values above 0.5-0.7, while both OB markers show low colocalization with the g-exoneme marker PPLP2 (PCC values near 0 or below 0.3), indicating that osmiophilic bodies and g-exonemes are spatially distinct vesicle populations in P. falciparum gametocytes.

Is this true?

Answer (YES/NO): YES